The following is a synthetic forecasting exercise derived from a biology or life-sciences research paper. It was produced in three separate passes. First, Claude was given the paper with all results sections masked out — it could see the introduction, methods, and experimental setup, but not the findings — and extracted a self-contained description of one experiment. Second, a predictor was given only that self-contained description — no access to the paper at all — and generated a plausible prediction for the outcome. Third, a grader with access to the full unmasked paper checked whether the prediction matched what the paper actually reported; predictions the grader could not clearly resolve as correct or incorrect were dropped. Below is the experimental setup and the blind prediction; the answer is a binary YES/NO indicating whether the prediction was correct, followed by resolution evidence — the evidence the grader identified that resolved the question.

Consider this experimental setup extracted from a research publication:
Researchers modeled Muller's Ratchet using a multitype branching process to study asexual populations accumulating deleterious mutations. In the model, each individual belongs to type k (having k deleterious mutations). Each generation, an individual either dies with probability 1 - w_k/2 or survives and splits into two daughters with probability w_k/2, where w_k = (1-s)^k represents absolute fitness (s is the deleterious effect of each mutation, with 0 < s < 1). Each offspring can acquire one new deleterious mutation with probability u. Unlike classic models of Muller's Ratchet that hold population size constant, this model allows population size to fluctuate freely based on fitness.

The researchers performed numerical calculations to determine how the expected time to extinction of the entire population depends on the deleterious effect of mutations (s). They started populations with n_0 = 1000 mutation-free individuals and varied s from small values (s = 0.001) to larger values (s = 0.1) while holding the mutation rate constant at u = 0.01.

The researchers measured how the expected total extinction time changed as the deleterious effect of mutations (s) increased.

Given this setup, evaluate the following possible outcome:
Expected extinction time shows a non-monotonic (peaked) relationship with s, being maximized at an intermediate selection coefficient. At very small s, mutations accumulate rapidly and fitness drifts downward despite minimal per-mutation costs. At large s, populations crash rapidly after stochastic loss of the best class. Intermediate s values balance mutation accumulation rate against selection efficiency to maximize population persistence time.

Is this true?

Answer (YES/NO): NO